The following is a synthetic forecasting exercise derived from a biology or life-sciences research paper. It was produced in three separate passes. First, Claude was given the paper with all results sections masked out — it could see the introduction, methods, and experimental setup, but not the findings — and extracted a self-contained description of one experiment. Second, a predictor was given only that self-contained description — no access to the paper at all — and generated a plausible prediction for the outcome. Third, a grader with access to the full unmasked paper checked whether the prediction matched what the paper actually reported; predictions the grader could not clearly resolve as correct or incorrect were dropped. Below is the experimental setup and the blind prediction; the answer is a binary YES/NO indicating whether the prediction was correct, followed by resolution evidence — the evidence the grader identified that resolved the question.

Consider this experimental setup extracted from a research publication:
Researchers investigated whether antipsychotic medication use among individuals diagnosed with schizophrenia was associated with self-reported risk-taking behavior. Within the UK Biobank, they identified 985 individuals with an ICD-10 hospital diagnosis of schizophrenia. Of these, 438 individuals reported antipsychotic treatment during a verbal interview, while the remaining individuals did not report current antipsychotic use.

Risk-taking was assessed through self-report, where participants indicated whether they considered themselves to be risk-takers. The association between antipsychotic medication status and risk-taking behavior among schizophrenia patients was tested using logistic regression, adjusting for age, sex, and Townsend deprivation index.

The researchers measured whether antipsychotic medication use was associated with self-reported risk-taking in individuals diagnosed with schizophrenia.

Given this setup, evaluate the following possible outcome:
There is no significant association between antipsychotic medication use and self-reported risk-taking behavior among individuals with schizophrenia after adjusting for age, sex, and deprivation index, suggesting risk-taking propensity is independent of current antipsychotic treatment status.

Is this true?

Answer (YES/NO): NO